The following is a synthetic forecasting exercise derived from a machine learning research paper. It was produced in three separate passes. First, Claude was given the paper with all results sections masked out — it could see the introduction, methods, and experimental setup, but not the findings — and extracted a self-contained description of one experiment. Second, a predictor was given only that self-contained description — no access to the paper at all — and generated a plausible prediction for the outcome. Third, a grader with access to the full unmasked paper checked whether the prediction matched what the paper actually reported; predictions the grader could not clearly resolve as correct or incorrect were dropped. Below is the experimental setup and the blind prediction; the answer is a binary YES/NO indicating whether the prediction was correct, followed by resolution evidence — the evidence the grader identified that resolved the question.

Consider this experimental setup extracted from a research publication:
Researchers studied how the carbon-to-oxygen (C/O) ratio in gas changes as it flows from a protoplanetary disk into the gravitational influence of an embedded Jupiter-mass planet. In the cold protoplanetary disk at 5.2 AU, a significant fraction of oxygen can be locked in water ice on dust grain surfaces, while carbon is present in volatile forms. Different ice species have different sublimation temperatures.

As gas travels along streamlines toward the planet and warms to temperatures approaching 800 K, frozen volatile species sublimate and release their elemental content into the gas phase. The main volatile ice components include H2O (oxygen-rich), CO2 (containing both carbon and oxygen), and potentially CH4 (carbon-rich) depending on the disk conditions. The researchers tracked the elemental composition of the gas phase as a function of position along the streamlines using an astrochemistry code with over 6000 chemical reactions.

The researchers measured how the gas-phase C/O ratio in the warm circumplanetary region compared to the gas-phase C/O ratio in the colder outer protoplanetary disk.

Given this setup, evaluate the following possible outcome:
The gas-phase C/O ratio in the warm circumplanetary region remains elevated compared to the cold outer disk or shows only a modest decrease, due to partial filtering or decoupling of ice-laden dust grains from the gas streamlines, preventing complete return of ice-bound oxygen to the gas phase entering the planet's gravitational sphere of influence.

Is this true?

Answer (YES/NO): NO